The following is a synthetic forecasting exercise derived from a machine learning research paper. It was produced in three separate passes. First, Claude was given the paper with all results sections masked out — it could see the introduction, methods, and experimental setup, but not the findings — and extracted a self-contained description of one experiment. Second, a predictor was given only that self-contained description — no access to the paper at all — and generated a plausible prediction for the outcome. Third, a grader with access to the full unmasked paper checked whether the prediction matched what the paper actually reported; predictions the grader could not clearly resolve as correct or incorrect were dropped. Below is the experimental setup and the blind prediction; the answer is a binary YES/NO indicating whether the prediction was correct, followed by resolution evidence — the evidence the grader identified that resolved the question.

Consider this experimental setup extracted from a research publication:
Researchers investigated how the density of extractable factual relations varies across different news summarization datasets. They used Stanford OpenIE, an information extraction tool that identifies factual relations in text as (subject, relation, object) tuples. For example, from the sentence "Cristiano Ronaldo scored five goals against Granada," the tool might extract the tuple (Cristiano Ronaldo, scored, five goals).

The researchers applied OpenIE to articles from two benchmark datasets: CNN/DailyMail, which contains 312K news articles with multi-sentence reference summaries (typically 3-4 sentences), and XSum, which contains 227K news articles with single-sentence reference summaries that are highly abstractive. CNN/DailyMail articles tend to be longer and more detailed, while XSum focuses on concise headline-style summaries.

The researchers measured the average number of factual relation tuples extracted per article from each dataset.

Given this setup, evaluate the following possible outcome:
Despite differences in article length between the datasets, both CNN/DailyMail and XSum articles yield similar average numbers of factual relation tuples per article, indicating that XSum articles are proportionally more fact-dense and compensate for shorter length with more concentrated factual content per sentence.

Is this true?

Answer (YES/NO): NO